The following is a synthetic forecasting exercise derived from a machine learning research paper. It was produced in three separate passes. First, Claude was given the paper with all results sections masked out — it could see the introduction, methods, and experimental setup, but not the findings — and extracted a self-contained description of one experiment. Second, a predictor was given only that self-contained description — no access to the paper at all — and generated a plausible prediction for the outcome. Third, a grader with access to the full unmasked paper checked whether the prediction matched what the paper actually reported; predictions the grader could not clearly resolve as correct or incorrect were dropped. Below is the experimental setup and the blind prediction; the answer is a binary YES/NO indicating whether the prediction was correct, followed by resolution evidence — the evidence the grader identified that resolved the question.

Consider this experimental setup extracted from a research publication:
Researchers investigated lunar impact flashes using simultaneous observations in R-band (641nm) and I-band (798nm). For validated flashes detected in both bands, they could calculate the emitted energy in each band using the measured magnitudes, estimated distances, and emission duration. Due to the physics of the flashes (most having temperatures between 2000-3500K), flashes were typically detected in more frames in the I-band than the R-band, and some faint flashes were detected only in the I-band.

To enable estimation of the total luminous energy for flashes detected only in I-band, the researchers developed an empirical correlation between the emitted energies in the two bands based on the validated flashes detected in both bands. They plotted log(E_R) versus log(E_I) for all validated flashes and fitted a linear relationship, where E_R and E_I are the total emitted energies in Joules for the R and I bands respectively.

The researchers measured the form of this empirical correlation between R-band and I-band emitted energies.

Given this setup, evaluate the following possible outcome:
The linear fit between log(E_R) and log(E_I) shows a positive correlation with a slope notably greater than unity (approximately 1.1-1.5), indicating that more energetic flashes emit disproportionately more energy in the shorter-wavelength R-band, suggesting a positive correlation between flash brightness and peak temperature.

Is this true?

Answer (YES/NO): NO